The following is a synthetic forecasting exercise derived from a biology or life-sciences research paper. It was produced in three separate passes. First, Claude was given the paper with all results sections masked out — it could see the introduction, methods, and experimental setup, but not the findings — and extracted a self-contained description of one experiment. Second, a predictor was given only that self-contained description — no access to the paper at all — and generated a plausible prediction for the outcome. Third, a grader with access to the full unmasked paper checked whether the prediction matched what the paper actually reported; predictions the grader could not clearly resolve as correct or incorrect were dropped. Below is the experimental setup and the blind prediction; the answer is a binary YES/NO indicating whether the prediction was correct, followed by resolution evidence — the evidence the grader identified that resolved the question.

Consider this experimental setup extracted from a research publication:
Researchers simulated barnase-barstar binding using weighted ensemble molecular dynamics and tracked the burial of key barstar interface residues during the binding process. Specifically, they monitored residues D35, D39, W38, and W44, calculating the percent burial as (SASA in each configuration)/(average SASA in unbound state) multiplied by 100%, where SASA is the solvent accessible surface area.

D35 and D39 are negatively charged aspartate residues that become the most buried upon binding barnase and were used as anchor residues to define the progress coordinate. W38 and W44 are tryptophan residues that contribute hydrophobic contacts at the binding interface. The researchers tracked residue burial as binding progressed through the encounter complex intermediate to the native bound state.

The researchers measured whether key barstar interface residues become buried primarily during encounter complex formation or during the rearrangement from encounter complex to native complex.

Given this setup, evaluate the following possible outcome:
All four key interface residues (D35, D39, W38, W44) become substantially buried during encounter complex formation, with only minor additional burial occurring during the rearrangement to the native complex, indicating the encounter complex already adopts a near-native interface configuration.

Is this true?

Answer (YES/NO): NO